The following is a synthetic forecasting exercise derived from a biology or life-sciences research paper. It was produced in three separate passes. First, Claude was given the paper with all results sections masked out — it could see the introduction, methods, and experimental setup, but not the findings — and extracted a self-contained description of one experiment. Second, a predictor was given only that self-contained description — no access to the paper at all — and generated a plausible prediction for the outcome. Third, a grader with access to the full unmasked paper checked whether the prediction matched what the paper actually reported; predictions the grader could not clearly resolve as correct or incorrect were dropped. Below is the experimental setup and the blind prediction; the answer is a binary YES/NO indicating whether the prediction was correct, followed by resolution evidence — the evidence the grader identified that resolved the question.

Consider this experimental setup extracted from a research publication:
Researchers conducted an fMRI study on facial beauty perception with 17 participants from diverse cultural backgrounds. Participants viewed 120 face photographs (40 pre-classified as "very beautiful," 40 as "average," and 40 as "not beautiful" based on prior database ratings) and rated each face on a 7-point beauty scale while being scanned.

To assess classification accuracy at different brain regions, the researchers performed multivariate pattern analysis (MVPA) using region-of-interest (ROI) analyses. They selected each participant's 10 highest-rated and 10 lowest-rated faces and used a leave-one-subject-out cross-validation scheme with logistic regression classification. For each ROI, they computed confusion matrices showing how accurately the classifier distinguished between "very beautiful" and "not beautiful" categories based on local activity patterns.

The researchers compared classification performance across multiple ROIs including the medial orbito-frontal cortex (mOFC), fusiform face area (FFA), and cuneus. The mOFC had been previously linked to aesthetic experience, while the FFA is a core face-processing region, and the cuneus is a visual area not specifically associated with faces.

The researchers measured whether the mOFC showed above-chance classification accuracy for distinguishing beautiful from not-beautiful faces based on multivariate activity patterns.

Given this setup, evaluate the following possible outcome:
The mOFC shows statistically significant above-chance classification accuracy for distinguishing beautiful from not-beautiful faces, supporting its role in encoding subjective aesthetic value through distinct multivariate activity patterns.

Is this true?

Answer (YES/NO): YES